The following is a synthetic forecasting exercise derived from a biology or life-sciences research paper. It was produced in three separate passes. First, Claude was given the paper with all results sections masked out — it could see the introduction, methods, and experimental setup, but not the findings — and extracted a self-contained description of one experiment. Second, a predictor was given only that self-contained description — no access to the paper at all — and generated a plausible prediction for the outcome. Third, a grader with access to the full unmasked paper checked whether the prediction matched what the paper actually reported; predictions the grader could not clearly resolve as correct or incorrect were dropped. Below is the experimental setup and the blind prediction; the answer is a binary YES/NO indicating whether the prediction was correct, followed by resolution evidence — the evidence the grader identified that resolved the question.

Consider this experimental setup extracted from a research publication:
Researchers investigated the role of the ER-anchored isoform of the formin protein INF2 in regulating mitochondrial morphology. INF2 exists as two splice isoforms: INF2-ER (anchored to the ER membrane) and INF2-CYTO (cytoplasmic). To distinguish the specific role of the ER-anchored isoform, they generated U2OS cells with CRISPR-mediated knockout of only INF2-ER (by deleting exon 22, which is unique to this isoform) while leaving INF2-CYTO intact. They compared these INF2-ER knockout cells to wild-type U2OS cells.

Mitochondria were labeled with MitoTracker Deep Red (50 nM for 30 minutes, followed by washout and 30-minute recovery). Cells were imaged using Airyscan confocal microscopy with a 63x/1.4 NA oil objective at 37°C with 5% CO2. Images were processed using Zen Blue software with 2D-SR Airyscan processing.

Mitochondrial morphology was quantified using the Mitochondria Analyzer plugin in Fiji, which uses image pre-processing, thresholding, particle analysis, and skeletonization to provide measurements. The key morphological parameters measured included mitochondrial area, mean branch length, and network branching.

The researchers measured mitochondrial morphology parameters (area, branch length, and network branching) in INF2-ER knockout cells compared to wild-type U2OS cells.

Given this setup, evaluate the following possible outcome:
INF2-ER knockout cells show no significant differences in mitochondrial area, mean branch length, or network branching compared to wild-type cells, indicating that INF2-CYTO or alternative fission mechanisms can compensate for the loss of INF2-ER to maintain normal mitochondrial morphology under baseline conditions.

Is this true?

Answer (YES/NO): NO